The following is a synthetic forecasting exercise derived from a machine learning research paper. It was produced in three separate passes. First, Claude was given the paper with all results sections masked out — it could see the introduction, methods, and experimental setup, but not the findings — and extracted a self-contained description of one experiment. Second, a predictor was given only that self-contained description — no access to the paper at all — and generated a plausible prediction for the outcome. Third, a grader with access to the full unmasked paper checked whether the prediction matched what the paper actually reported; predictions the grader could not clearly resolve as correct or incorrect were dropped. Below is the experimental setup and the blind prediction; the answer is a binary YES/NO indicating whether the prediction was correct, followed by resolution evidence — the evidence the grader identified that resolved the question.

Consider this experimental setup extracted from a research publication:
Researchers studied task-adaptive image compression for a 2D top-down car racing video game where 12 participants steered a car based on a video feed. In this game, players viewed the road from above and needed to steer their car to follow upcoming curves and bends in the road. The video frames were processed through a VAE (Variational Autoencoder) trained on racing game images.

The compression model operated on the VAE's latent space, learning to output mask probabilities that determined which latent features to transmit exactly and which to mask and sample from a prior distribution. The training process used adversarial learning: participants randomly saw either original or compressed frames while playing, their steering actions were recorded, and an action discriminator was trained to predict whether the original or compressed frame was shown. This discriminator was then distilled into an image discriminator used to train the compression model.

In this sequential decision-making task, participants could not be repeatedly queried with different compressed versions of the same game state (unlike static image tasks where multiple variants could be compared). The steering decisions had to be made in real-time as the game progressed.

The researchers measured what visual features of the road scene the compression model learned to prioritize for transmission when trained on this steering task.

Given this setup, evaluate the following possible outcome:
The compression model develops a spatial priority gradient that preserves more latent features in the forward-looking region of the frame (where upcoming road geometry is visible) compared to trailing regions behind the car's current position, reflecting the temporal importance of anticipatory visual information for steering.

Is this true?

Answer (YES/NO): NO